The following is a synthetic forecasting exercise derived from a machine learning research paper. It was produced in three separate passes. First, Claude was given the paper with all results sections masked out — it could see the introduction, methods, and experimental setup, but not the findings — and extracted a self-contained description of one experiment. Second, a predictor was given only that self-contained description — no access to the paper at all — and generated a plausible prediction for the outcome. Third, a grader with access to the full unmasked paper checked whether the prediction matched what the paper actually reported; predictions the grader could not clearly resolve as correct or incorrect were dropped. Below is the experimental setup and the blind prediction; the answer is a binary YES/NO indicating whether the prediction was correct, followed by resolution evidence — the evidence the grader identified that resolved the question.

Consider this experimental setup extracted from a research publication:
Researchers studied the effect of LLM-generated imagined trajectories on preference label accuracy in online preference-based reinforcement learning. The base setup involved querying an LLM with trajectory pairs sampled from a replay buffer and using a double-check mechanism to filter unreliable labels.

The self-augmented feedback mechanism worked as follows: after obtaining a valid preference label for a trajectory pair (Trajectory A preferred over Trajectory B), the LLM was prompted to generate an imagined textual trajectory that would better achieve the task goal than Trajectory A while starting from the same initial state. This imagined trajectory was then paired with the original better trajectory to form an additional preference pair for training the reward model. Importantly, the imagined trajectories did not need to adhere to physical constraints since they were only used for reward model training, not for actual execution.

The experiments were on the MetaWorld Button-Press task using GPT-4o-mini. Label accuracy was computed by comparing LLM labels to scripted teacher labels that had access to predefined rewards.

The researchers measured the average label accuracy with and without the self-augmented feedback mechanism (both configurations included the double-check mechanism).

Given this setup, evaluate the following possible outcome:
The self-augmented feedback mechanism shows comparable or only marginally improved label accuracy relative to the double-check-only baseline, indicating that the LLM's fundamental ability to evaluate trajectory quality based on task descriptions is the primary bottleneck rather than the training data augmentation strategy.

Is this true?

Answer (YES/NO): NO